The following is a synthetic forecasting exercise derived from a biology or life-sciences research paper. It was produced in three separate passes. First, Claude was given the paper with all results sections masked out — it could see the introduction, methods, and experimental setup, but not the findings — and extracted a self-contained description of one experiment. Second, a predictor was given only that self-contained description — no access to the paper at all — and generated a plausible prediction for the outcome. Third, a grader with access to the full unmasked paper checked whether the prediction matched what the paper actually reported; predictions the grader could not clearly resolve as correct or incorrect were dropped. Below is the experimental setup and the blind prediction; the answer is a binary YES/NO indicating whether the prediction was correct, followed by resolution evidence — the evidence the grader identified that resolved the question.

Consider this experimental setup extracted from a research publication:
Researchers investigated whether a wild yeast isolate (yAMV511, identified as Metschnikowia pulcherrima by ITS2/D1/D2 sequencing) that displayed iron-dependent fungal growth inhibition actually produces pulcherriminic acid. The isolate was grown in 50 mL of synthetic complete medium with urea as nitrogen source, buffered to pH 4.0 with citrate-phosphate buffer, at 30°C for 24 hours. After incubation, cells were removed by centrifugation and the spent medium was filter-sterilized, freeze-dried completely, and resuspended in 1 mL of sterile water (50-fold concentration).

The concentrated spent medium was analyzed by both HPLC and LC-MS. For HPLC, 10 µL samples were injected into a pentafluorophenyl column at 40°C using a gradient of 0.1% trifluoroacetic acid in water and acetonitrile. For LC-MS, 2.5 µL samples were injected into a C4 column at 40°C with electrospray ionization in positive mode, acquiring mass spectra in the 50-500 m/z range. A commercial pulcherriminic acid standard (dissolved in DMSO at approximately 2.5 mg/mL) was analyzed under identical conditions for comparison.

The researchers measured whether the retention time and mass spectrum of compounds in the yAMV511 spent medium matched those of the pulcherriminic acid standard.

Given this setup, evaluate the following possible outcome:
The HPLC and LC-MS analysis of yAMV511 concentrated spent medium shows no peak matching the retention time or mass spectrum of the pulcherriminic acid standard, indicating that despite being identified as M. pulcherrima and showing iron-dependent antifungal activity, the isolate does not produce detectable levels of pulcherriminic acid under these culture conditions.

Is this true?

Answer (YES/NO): NO